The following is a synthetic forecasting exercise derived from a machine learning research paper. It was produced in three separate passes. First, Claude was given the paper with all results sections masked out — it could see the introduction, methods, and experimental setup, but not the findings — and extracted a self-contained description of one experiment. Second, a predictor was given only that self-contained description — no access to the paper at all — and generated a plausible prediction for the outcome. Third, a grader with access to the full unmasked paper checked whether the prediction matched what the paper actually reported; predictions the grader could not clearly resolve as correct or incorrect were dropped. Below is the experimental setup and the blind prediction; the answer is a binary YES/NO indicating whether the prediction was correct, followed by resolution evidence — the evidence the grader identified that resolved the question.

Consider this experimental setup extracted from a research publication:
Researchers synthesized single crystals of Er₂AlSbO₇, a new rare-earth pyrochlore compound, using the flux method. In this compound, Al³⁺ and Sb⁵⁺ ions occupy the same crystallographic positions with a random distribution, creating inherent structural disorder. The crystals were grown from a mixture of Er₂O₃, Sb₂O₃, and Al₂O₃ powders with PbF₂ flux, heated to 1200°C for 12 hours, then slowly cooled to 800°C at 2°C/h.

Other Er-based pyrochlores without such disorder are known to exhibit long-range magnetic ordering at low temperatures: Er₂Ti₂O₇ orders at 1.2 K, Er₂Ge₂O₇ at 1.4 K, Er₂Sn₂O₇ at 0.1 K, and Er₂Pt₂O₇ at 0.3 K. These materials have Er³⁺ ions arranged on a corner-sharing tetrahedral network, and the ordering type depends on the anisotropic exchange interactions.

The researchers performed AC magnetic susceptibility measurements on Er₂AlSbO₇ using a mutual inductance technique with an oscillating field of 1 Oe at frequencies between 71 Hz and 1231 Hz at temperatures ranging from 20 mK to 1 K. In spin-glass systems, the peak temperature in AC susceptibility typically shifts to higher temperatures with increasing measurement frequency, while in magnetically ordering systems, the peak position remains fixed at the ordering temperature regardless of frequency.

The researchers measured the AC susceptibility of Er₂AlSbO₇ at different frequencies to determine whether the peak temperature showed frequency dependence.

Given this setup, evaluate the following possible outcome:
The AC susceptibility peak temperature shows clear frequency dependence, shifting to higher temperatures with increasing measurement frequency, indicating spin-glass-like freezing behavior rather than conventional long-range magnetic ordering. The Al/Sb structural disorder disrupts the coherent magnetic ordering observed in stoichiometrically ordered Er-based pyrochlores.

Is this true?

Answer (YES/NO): YES